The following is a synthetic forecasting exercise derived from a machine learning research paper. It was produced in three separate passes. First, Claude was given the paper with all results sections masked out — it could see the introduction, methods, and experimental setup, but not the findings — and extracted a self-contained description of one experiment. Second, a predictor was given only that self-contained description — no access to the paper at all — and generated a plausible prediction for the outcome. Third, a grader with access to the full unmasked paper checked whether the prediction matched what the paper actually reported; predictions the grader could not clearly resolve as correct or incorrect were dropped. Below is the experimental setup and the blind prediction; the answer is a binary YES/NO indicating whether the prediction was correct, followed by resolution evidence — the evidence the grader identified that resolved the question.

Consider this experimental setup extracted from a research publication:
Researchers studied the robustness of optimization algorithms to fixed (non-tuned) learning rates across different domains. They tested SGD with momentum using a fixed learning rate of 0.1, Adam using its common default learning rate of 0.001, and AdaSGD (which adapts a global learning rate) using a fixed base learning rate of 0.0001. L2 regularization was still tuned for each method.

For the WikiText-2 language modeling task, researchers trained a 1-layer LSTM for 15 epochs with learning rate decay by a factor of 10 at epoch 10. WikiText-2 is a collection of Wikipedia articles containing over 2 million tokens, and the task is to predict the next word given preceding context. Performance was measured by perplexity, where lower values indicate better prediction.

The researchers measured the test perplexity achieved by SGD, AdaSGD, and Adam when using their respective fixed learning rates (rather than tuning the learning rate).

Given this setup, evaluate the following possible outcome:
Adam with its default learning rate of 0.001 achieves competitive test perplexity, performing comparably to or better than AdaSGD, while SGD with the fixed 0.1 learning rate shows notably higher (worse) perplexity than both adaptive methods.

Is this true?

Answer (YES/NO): NO